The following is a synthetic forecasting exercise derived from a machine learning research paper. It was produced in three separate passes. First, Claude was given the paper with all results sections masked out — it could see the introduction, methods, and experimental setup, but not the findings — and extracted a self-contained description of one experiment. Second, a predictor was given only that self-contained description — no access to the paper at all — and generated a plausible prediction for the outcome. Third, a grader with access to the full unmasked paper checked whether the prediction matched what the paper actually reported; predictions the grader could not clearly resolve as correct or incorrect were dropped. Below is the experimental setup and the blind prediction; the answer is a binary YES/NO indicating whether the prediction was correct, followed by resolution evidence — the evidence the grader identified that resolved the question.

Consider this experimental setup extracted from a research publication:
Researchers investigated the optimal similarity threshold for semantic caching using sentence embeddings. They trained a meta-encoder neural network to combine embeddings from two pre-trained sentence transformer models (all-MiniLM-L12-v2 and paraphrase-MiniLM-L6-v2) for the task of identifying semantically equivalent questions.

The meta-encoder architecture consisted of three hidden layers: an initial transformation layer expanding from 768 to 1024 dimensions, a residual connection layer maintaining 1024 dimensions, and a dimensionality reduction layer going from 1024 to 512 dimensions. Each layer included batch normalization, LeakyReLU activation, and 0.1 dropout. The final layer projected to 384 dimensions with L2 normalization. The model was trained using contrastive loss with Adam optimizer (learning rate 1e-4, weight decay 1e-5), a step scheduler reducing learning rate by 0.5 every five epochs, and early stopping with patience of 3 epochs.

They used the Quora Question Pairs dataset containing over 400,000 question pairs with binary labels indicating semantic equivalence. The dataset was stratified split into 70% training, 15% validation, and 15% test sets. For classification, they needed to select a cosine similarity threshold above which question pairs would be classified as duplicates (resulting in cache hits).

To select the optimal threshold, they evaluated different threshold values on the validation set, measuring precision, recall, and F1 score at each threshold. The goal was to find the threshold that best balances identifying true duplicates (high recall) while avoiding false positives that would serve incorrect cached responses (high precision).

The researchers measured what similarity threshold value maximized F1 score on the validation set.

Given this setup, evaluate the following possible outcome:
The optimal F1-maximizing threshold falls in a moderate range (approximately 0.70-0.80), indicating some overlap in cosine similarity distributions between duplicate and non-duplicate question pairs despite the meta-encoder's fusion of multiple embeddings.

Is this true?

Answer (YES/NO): YES